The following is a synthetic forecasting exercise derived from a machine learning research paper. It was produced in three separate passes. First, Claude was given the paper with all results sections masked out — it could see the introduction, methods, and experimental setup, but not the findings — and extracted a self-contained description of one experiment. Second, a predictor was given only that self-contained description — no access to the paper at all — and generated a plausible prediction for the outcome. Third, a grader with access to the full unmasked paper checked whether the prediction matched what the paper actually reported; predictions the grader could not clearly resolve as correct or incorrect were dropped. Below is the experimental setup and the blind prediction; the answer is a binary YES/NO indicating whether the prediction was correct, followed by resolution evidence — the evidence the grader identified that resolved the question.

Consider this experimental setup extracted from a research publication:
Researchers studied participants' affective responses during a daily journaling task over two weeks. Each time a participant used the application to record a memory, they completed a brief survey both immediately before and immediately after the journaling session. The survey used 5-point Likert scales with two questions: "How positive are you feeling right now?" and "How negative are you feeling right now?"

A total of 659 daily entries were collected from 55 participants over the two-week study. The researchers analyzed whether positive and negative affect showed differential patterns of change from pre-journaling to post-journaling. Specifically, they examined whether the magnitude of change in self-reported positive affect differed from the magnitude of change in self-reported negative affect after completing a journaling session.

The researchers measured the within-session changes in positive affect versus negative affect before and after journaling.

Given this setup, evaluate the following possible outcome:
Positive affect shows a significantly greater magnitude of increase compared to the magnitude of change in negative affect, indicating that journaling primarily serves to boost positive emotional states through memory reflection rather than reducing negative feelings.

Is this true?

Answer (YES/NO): NO